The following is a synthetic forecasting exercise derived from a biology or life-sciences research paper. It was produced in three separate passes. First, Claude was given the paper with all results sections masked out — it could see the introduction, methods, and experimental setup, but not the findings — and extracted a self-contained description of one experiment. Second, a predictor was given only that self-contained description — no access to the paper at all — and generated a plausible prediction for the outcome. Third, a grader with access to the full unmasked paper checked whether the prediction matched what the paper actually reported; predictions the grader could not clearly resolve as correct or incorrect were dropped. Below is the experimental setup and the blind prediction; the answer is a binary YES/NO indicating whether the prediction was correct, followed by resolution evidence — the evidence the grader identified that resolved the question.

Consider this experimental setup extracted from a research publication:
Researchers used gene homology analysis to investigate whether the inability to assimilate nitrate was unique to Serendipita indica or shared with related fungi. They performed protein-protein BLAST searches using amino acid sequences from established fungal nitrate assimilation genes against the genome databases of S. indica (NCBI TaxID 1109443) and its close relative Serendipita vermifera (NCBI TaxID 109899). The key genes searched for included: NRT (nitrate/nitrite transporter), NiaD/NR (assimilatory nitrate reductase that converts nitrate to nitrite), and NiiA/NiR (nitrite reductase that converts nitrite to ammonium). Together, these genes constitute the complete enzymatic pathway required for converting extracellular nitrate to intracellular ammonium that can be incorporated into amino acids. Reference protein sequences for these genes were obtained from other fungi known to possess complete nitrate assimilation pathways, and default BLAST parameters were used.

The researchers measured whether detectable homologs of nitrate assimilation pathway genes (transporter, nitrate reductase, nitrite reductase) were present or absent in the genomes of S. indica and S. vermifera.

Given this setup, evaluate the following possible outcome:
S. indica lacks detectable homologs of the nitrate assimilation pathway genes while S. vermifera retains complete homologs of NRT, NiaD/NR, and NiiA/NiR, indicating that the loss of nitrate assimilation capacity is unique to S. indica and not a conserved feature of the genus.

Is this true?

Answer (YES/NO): YES